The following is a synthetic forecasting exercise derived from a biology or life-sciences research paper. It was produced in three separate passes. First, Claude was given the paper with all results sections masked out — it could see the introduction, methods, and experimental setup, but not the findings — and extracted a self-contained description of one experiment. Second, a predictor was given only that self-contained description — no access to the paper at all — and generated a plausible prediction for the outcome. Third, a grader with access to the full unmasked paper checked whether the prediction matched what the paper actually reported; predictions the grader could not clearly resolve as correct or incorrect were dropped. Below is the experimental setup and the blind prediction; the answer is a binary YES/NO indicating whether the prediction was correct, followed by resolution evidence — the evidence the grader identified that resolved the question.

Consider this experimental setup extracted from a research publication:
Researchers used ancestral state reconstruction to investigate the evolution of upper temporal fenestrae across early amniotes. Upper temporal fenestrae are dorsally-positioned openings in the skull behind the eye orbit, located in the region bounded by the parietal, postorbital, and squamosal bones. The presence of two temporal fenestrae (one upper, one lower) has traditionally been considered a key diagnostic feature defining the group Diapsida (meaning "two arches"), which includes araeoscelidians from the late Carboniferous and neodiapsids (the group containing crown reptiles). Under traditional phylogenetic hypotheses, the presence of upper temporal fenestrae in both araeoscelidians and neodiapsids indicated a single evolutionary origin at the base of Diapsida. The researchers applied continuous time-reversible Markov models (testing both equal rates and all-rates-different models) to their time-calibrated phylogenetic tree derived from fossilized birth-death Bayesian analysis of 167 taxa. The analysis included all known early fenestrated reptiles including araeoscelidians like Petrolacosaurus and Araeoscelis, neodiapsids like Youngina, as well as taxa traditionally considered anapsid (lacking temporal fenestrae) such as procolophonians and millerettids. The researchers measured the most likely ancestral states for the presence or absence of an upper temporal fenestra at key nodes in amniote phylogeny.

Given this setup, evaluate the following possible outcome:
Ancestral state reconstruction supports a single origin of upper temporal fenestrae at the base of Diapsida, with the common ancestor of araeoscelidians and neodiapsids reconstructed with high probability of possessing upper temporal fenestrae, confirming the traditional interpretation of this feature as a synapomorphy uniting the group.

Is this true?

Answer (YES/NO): NO